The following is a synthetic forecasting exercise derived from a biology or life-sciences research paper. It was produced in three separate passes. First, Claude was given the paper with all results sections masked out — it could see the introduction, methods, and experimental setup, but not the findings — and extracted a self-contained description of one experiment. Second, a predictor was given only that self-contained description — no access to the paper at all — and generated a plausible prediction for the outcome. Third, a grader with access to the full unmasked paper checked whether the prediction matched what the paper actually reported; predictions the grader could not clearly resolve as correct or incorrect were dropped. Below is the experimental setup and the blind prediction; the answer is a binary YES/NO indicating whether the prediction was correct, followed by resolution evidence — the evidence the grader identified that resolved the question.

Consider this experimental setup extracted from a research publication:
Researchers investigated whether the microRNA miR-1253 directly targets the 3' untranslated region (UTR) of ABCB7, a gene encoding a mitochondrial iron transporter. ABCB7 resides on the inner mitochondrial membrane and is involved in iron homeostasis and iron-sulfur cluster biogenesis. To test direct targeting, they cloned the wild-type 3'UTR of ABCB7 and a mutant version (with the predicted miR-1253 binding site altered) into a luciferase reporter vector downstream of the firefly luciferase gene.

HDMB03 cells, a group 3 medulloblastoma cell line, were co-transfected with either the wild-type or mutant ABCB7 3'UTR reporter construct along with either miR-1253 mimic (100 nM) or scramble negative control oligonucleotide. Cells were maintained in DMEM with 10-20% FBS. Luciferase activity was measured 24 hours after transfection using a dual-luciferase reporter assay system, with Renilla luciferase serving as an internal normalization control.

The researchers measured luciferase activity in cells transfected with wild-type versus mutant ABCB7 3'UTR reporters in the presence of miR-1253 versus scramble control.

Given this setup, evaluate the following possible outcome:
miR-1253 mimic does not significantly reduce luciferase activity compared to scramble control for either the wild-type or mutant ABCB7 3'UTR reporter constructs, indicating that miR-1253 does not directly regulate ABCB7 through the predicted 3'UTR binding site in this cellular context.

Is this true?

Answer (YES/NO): NO